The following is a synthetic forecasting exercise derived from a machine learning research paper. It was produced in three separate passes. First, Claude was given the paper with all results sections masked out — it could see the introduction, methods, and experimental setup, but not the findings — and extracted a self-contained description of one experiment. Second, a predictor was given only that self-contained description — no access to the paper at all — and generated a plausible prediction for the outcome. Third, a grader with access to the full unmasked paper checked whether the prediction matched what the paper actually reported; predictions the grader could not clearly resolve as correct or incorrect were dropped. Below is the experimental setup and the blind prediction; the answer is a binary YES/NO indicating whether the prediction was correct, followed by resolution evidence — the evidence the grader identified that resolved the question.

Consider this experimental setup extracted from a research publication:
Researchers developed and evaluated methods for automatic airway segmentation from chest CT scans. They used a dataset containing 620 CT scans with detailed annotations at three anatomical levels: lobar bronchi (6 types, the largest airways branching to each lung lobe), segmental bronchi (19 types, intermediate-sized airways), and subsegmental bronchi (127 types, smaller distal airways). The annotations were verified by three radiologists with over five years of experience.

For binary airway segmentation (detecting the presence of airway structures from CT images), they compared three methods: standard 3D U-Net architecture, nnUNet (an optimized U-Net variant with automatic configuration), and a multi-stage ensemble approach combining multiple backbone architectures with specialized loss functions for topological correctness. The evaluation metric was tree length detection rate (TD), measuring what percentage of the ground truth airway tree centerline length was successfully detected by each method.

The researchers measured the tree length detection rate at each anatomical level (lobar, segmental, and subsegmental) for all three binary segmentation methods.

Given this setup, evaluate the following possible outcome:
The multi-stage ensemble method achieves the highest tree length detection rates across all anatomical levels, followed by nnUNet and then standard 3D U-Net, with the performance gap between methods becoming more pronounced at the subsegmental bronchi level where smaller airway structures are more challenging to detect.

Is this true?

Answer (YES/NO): NO